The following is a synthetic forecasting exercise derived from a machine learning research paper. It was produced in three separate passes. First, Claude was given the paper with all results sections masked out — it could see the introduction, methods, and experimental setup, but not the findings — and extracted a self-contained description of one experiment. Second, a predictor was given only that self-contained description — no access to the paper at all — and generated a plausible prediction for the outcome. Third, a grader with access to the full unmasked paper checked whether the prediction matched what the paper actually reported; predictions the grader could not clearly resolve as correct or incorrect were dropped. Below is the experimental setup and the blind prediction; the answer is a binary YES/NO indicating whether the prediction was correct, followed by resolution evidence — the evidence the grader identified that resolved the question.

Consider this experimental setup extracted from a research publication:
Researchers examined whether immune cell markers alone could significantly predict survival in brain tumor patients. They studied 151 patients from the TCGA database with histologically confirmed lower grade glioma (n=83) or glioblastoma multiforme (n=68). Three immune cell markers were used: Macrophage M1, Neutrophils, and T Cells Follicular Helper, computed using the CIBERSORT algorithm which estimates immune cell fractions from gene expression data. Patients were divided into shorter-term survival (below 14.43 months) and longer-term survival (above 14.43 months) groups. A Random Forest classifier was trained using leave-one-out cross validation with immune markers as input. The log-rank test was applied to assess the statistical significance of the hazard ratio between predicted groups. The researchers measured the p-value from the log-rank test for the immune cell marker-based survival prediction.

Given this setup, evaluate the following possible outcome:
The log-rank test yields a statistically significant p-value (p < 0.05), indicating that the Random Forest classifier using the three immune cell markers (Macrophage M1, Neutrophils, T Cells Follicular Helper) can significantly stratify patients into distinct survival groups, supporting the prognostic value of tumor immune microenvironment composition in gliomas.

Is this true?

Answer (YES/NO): YES